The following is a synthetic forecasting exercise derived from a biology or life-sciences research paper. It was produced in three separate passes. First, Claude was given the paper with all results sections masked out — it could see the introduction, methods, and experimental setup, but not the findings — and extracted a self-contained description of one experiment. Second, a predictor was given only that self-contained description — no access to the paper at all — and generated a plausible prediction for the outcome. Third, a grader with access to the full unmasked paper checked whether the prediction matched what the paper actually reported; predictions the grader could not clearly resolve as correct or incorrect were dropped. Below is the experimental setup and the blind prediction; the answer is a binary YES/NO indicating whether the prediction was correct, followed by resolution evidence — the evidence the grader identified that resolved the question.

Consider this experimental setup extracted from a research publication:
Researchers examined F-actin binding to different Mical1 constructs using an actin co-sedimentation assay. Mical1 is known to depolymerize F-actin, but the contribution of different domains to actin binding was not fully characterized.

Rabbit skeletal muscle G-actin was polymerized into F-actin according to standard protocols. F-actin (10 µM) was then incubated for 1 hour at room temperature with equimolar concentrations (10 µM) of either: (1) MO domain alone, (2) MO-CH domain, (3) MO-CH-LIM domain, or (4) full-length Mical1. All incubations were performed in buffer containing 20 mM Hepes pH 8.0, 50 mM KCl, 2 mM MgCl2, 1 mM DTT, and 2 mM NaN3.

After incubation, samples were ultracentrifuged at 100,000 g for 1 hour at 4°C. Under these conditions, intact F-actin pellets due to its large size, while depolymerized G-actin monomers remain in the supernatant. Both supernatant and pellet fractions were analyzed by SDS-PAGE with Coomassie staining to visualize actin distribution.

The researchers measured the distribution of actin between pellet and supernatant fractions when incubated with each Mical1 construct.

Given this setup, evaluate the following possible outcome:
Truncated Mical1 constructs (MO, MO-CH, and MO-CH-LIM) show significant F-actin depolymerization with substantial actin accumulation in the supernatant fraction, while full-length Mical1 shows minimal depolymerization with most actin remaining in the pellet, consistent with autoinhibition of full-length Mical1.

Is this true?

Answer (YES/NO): NO